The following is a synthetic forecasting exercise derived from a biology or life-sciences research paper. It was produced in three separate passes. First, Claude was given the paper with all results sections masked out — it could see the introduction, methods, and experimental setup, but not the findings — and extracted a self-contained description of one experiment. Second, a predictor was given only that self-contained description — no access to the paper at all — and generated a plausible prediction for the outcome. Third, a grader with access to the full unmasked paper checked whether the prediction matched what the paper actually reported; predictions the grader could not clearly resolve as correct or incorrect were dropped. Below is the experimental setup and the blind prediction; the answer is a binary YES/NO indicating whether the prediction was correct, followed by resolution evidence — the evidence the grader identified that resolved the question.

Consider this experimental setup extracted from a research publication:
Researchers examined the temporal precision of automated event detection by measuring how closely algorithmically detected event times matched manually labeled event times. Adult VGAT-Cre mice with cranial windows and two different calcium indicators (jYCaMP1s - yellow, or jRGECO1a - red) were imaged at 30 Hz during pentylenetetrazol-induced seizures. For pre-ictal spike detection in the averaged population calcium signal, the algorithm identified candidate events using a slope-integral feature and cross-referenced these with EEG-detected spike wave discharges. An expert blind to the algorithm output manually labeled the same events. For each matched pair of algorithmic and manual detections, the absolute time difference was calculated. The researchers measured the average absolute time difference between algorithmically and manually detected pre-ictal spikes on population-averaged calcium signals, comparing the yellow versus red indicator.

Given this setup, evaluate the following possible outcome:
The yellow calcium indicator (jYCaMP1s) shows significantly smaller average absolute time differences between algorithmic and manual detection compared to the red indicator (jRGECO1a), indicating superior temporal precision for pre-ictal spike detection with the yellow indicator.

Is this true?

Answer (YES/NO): YES